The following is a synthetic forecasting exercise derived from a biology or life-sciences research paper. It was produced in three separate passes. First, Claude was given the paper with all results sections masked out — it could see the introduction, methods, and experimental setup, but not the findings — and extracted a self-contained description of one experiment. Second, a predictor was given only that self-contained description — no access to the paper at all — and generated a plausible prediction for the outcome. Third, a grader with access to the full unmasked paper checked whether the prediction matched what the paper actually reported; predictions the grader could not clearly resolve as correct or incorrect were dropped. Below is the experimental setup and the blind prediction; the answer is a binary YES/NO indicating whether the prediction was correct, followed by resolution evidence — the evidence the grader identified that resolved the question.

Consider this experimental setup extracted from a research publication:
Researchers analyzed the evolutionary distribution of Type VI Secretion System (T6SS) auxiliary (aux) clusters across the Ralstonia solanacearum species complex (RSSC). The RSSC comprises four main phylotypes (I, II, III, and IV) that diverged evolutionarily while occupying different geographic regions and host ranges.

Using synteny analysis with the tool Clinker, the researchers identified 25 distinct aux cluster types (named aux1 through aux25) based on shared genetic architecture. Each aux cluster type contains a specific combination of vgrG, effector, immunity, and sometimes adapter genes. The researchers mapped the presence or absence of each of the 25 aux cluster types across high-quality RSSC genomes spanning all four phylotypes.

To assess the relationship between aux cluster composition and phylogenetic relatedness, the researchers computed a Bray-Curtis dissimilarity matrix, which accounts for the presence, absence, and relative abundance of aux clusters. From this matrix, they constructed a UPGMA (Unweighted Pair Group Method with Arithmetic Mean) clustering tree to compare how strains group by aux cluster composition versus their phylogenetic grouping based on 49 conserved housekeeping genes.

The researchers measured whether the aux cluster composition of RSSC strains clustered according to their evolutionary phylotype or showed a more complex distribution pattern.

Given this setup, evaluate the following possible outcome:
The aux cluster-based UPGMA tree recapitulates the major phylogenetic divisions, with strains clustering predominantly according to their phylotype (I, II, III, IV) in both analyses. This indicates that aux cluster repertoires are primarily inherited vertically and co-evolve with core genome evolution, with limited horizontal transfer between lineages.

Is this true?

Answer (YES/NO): NO